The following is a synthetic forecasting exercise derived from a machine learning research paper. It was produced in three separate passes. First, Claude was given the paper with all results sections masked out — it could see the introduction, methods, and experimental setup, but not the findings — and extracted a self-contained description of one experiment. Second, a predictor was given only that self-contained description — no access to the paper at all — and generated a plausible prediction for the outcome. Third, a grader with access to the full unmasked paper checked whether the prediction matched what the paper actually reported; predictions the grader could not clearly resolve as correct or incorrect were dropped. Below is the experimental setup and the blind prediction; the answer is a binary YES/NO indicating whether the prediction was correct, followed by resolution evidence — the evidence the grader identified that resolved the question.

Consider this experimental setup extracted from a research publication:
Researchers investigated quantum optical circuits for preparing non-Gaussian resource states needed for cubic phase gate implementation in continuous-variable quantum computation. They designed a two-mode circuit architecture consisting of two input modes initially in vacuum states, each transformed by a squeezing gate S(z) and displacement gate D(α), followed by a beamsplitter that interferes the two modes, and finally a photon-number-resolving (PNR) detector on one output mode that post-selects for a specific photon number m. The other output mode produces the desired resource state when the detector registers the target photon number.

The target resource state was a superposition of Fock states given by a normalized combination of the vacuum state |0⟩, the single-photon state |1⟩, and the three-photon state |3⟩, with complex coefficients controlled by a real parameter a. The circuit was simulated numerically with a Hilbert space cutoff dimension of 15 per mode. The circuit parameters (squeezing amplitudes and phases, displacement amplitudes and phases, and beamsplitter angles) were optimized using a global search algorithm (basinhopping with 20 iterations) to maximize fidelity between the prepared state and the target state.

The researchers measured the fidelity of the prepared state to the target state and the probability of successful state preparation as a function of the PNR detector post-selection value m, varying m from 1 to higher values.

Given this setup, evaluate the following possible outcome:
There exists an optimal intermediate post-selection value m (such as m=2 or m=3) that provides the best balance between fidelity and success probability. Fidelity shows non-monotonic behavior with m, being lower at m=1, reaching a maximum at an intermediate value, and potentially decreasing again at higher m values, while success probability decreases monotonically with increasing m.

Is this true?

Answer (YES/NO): NO